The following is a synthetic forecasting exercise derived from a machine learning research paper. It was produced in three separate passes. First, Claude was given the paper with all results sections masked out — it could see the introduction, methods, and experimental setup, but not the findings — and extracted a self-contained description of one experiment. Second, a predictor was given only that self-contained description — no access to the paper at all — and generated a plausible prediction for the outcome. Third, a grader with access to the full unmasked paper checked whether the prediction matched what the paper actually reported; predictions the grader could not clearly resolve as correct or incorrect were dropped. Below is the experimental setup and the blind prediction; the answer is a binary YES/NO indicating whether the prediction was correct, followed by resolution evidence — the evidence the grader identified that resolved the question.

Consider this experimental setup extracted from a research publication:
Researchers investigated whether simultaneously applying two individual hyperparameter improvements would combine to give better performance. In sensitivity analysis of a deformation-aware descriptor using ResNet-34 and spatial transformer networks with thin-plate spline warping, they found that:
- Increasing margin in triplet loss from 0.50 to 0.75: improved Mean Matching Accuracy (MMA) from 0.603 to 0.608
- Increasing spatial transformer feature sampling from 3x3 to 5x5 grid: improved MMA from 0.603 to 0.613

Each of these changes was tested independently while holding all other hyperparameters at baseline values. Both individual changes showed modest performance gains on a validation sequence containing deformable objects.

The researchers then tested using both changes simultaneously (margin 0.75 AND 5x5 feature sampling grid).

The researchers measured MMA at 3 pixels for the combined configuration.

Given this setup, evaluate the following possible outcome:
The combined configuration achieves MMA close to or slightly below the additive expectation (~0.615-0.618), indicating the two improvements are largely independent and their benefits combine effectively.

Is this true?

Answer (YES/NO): NO